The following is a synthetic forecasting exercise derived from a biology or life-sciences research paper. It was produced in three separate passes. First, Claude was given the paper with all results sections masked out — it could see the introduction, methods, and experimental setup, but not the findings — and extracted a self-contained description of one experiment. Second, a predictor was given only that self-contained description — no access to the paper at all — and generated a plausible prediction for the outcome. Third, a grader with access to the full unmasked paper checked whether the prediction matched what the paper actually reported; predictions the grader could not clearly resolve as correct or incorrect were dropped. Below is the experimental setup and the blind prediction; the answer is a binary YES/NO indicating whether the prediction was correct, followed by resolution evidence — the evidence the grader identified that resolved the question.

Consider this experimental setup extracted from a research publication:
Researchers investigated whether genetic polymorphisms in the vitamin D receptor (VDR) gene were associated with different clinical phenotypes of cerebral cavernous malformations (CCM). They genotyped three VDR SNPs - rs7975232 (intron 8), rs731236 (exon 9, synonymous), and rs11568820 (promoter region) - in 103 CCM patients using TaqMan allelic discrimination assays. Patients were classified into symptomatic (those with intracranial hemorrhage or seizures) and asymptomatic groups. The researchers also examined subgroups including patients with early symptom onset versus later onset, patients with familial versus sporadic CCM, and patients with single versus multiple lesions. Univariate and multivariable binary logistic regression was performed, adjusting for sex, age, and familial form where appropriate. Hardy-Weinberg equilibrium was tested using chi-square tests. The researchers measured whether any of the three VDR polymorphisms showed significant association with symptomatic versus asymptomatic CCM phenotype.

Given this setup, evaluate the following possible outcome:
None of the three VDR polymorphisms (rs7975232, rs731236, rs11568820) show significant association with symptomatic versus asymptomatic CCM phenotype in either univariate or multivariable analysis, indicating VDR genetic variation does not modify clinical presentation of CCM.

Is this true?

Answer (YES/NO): NO